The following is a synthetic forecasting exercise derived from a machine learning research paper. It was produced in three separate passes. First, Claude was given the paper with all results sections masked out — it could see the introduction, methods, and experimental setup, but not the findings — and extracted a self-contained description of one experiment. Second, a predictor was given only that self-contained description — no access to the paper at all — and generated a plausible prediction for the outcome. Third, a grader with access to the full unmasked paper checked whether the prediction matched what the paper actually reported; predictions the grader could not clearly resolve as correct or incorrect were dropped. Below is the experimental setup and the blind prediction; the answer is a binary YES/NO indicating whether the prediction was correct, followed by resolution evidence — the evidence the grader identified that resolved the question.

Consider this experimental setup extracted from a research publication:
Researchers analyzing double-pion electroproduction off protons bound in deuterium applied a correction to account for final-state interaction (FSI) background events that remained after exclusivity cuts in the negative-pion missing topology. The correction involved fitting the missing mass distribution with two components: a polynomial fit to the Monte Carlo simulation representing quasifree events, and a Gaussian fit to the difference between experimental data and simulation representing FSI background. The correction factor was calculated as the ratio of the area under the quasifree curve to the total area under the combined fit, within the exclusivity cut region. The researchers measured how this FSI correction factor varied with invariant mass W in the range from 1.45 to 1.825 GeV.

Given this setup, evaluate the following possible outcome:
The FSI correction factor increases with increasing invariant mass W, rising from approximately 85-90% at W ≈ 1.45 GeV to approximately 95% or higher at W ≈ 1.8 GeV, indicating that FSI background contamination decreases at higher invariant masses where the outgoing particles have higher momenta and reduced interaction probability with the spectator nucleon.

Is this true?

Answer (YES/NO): NO